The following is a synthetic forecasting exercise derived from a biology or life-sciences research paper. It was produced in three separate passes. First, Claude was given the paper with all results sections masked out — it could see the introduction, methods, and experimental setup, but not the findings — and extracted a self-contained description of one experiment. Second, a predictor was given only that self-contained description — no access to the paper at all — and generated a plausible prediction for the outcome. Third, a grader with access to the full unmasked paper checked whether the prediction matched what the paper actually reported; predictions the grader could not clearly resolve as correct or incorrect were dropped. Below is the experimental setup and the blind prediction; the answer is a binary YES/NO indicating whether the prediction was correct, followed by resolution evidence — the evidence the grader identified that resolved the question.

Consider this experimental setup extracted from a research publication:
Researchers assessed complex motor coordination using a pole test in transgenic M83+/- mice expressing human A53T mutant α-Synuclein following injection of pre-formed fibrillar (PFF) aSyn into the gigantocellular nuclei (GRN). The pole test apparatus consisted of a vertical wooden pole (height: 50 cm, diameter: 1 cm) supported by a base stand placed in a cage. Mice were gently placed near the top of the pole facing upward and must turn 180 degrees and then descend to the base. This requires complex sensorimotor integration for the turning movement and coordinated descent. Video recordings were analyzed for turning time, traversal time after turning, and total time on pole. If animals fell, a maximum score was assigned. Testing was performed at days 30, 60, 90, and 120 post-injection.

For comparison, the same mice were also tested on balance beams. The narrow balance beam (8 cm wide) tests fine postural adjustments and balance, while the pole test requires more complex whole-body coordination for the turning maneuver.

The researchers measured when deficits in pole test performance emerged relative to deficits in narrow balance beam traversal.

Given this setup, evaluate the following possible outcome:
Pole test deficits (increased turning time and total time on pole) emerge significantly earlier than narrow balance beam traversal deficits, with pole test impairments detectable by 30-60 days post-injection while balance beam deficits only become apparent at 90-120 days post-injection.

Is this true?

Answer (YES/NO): NO